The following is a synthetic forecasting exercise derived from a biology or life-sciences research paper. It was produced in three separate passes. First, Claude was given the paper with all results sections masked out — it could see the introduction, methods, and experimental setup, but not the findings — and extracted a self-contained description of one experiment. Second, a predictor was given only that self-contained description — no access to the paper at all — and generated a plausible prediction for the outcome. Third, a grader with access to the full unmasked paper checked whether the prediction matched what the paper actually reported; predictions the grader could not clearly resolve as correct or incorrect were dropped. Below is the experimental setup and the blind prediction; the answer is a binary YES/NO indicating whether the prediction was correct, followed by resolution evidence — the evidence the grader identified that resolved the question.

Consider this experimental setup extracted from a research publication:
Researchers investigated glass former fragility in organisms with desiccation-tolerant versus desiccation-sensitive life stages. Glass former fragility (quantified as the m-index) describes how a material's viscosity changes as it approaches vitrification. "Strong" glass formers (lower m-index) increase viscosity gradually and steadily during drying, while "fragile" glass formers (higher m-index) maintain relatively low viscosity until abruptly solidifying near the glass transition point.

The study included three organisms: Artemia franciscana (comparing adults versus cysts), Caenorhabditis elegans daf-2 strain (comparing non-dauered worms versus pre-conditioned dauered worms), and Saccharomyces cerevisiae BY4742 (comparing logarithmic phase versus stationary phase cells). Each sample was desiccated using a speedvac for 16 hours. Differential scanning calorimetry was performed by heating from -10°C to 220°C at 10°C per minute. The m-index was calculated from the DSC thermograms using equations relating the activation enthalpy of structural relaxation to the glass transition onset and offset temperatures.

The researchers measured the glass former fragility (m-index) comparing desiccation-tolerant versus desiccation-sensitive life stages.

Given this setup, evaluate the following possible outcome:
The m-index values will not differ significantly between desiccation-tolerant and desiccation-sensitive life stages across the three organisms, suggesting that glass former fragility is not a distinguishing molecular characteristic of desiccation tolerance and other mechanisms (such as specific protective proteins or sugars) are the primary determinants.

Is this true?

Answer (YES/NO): NO